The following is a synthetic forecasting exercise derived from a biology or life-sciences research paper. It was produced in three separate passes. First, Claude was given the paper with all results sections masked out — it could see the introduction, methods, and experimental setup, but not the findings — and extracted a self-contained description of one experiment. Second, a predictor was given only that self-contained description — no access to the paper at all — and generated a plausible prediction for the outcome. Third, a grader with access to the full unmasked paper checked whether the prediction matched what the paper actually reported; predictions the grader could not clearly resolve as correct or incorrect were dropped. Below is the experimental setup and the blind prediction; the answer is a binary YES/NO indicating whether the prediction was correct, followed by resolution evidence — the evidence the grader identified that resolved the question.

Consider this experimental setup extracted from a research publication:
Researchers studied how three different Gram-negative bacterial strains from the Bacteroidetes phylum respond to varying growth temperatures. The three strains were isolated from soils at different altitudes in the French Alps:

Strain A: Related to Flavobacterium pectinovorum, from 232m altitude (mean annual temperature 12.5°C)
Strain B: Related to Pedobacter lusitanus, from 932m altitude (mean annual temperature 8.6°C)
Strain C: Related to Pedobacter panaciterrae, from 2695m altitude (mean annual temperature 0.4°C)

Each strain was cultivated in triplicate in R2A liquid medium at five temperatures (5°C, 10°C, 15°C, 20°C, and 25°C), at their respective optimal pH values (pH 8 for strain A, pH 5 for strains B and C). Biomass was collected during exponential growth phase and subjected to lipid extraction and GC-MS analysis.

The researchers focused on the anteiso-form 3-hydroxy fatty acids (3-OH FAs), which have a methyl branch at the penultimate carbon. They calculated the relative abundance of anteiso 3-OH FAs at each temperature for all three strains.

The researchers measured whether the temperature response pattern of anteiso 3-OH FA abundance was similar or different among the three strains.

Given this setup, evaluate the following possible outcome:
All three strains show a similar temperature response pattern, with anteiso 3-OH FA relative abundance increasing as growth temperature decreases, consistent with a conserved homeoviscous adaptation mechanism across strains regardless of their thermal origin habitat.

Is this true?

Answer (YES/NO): YES